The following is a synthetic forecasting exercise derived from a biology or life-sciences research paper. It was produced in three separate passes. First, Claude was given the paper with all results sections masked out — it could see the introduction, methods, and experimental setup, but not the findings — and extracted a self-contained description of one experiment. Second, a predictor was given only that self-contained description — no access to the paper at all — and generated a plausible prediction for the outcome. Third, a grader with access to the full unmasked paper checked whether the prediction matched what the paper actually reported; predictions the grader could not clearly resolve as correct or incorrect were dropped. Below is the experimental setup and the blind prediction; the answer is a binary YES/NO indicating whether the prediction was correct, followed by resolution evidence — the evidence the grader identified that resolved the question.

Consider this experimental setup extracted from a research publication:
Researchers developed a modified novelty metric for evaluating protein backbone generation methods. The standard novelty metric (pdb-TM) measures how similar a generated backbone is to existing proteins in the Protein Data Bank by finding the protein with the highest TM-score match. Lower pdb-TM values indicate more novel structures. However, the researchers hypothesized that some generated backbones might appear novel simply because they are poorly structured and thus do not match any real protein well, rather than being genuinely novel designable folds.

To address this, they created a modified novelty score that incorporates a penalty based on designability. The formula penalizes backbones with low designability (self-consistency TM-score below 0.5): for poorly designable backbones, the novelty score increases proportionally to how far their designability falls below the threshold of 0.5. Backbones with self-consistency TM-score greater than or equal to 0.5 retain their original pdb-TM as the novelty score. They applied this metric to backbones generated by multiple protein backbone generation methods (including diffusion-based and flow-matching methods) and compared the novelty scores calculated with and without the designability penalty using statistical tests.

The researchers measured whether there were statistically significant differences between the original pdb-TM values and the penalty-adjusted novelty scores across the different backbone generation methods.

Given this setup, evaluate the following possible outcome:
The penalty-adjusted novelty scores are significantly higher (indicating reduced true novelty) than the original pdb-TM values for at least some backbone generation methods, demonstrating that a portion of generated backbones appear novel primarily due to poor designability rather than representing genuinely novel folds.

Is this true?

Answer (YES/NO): YES